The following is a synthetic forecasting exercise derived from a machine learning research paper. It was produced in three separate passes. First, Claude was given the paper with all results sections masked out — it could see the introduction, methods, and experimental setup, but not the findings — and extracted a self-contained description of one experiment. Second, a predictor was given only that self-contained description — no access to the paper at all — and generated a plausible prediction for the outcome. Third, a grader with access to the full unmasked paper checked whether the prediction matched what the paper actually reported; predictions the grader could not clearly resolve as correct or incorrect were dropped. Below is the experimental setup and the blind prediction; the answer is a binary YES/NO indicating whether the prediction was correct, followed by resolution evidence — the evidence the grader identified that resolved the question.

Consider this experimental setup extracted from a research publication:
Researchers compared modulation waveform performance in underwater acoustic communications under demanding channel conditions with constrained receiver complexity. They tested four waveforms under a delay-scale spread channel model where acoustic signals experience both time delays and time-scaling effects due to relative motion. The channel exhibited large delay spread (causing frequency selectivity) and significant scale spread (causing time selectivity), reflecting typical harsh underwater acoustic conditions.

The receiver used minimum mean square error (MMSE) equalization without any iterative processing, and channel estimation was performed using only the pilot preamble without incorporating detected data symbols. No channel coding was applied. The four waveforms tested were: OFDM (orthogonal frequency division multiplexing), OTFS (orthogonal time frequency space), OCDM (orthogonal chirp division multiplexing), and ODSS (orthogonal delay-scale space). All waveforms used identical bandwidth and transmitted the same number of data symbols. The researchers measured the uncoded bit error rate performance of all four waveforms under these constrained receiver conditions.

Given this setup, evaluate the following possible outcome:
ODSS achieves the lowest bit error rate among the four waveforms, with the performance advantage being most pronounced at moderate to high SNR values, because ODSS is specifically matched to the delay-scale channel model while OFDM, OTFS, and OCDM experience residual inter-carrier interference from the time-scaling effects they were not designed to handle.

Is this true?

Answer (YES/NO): YES